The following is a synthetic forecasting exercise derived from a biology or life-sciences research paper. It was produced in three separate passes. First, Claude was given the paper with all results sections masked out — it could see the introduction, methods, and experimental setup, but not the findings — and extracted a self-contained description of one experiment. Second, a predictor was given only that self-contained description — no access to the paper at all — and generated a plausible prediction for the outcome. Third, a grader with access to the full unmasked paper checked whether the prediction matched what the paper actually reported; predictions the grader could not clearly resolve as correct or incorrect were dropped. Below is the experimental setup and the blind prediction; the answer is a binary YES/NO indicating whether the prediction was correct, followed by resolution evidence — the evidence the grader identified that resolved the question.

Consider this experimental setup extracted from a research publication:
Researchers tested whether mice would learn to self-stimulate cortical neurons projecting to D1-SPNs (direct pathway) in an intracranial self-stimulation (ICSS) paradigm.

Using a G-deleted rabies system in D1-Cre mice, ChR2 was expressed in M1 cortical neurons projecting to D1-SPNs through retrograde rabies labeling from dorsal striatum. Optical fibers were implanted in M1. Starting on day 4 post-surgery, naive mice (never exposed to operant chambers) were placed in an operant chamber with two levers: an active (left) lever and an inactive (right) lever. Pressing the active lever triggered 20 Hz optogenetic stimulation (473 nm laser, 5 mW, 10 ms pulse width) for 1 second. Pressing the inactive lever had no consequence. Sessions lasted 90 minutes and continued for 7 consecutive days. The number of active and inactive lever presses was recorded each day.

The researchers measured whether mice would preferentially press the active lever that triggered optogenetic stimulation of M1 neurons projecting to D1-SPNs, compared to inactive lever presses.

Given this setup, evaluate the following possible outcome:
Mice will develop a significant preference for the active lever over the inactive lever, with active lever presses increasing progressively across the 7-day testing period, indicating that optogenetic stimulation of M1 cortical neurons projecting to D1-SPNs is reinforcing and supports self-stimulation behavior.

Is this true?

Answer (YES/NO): YES